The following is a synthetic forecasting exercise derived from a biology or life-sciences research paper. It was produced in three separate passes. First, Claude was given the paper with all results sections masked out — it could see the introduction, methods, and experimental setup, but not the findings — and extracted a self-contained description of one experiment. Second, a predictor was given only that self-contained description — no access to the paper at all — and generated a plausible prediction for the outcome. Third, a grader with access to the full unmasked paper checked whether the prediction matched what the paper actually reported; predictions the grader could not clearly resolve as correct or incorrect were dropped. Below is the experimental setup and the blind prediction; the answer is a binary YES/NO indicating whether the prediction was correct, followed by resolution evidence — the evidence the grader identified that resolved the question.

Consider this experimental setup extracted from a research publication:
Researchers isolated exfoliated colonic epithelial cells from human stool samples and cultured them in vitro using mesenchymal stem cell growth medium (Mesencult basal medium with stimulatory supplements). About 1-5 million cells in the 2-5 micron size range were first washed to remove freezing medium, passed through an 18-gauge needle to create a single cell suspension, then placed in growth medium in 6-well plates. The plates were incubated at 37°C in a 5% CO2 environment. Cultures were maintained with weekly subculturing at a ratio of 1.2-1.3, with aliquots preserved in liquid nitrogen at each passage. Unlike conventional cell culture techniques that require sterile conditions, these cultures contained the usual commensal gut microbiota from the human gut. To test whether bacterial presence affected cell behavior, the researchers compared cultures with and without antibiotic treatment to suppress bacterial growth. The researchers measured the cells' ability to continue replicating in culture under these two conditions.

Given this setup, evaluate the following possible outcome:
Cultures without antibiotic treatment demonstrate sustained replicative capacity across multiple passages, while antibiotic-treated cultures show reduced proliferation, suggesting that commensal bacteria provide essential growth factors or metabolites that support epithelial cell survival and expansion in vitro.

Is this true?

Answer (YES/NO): YES